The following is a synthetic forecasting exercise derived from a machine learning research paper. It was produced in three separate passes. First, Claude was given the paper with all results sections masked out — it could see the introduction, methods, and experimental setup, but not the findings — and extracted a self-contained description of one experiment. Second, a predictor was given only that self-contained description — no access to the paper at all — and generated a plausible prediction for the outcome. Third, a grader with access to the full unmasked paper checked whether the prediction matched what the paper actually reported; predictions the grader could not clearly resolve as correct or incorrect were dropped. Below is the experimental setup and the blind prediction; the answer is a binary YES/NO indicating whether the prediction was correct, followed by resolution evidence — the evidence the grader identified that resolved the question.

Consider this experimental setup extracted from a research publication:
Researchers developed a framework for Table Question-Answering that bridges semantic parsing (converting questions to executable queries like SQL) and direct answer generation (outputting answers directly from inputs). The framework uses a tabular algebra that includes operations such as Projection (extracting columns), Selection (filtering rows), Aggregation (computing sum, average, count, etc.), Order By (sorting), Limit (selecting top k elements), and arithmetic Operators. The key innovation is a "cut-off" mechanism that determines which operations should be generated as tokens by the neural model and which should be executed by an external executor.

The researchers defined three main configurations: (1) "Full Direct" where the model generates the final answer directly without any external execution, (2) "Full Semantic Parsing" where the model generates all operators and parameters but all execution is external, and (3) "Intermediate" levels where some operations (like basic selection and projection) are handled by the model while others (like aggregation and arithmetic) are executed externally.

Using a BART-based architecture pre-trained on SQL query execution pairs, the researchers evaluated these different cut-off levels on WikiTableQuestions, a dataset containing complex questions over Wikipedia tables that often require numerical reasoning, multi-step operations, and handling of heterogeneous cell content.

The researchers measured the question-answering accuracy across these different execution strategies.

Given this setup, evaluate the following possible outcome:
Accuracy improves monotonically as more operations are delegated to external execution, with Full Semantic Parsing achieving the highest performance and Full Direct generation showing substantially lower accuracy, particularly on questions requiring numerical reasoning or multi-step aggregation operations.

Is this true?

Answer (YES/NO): NO